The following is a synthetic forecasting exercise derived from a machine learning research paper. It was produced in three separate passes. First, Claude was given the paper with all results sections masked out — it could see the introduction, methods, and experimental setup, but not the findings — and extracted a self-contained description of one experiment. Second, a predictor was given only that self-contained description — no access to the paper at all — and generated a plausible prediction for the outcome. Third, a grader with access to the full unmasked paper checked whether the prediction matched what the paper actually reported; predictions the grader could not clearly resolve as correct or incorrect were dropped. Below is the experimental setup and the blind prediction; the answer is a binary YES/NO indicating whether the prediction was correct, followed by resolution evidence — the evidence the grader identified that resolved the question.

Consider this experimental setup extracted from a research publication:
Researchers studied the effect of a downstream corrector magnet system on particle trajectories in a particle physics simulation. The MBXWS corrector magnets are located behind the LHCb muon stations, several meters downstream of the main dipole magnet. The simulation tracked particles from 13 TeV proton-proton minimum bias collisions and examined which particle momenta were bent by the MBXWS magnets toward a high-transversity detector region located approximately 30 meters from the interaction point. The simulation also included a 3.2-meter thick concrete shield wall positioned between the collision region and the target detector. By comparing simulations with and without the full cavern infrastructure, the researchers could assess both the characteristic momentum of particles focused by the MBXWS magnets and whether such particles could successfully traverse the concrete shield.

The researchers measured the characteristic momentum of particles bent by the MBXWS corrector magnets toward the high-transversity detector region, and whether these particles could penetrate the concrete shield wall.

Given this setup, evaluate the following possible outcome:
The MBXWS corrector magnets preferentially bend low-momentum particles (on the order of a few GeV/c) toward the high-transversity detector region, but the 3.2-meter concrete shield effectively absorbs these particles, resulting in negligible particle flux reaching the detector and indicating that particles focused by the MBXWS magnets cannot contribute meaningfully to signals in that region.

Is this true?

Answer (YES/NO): NO